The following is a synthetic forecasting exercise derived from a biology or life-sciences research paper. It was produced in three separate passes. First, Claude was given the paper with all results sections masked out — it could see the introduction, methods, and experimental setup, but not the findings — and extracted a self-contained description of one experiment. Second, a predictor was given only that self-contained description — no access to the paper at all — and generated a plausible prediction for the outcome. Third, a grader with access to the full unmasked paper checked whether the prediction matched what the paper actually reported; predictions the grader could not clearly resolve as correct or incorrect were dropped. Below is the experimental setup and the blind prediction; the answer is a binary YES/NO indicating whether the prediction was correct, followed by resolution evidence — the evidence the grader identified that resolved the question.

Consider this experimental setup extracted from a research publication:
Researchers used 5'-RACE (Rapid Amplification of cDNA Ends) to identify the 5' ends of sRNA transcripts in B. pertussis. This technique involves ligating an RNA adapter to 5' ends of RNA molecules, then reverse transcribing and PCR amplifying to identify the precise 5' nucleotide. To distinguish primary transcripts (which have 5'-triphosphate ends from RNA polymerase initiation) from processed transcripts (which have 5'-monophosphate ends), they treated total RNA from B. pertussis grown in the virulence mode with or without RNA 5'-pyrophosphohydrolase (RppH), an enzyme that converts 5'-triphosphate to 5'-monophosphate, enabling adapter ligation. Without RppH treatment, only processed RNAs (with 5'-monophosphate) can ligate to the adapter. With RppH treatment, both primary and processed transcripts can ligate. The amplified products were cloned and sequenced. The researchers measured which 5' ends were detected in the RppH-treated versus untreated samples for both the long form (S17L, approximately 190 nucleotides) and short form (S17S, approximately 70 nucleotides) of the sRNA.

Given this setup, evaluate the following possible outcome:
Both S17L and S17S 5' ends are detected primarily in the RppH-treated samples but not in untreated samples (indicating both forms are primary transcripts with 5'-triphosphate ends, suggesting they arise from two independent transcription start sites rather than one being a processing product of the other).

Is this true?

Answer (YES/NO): NO